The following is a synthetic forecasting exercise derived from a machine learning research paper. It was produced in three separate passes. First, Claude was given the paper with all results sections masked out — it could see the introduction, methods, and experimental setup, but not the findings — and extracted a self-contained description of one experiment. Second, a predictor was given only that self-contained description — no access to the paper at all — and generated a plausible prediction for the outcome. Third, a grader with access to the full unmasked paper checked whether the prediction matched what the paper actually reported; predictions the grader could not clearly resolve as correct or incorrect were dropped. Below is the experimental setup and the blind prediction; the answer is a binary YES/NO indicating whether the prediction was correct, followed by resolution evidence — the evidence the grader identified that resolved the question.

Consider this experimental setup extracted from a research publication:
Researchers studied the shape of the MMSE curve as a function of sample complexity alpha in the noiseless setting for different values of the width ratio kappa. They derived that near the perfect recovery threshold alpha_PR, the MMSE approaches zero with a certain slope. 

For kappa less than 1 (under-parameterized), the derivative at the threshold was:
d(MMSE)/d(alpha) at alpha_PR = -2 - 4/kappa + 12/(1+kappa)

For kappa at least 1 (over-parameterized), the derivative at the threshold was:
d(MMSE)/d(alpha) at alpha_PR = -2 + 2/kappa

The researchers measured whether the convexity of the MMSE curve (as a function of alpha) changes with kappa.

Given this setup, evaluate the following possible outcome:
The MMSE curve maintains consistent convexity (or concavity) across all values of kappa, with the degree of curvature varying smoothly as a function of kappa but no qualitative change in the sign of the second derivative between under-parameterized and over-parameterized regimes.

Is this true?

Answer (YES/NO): NO